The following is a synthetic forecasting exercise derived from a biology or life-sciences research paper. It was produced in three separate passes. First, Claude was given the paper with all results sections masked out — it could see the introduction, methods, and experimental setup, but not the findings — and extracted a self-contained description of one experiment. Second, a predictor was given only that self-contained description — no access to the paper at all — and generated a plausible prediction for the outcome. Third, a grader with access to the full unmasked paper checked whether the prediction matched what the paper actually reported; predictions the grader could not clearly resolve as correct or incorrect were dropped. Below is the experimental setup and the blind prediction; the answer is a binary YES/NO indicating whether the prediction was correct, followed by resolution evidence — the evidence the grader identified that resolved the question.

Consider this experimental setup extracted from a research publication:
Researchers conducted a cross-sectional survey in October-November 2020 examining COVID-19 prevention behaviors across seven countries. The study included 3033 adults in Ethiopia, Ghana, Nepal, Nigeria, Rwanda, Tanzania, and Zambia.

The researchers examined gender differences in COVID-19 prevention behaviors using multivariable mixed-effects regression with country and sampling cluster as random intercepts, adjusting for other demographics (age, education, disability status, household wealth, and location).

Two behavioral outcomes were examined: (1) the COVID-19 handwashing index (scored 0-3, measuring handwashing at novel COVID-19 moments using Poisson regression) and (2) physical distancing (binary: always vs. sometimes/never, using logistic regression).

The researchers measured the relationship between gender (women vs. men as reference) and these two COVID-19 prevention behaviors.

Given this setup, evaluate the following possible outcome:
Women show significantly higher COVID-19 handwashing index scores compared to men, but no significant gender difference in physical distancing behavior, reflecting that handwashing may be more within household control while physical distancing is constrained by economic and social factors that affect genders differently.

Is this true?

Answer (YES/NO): NO